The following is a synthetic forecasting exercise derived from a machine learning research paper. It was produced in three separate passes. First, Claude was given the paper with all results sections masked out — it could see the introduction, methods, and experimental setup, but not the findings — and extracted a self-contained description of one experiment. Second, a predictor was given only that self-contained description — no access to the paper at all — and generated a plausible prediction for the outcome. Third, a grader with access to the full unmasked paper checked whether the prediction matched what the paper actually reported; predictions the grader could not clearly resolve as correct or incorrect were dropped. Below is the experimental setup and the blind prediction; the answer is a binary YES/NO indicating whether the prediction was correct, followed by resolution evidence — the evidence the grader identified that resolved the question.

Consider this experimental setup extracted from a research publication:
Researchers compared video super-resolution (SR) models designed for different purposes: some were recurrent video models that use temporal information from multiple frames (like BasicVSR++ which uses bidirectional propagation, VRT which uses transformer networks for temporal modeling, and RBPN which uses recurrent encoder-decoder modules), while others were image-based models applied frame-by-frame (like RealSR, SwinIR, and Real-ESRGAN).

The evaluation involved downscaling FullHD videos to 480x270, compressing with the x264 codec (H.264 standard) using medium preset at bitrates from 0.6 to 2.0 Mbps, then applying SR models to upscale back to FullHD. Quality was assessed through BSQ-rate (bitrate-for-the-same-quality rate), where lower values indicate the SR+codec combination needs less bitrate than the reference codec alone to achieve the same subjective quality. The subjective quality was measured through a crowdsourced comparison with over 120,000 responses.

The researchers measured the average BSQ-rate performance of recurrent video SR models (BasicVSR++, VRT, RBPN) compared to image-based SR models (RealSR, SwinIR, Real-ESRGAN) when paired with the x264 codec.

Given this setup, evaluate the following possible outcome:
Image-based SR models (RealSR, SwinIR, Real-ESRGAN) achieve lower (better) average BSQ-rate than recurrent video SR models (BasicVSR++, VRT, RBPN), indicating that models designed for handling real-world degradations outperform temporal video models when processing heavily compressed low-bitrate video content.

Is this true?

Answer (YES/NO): YES